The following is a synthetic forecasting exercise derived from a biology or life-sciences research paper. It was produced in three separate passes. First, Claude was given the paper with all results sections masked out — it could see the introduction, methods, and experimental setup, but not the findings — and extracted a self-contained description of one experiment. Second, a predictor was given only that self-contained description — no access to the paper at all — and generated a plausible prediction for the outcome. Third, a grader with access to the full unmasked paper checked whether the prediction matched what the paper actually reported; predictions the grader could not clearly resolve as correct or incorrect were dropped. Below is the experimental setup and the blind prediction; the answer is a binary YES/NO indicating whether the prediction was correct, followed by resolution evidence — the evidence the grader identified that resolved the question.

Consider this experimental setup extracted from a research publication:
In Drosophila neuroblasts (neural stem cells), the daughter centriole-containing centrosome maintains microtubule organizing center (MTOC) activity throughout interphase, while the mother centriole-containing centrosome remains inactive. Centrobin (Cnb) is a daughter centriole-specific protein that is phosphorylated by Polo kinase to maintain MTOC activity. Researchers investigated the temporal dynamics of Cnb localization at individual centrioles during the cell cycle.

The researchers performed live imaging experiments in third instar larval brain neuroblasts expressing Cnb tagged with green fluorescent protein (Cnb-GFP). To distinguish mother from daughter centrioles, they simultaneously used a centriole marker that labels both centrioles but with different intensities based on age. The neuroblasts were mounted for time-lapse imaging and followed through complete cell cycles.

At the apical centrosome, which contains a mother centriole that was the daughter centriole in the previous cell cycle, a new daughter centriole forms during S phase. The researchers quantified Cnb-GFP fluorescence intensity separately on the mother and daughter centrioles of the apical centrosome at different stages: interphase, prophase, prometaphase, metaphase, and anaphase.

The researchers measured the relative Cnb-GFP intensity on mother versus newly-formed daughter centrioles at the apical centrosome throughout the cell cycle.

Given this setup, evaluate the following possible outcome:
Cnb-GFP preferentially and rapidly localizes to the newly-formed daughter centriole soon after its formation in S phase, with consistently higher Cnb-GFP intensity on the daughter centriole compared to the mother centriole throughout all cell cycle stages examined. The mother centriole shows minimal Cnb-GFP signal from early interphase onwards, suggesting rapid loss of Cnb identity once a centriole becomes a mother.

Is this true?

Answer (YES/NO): NO